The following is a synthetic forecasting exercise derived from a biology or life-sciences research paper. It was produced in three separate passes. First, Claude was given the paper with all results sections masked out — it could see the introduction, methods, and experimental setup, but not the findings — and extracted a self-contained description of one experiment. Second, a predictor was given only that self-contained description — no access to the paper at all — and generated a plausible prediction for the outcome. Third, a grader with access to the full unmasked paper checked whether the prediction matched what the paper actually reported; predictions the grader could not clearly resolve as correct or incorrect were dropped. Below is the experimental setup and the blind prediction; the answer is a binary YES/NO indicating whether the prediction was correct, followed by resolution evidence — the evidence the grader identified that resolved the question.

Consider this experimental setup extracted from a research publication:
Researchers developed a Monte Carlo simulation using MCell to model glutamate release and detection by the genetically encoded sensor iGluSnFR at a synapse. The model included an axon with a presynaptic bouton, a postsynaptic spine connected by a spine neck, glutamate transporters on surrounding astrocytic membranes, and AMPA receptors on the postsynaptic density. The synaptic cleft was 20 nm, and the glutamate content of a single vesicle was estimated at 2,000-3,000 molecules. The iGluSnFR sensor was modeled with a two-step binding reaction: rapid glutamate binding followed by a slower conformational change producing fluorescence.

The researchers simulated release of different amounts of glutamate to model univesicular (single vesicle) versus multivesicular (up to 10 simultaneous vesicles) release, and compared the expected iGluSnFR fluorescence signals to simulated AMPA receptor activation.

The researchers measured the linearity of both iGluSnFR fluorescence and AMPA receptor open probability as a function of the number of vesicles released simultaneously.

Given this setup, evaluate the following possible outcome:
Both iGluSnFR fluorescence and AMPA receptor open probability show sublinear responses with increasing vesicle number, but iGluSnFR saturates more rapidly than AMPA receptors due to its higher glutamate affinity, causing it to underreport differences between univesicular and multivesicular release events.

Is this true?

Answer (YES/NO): NO